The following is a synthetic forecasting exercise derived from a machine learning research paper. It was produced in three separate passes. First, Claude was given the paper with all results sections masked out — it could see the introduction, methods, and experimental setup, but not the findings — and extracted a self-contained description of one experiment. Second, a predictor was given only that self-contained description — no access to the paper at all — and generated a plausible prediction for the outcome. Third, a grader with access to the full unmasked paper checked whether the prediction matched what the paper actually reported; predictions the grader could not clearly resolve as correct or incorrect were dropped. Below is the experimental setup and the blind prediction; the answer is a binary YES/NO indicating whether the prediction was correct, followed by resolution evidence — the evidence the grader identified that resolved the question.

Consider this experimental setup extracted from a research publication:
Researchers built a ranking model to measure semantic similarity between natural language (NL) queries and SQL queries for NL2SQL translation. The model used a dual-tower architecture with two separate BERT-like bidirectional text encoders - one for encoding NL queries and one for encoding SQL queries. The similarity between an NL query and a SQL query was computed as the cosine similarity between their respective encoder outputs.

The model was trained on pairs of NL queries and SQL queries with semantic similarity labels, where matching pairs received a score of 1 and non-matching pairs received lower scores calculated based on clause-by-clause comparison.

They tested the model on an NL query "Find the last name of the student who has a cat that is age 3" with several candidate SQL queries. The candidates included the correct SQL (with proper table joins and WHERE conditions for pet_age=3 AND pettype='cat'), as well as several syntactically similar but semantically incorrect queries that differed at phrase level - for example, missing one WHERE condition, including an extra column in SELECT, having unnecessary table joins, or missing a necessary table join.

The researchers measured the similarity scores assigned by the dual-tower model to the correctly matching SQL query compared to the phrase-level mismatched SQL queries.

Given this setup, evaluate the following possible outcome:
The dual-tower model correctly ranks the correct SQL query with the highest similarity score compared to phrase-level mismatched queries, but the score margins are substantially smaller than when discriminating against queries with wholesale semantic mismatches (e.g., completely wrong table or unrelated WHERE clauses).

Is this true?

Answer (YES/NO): NO